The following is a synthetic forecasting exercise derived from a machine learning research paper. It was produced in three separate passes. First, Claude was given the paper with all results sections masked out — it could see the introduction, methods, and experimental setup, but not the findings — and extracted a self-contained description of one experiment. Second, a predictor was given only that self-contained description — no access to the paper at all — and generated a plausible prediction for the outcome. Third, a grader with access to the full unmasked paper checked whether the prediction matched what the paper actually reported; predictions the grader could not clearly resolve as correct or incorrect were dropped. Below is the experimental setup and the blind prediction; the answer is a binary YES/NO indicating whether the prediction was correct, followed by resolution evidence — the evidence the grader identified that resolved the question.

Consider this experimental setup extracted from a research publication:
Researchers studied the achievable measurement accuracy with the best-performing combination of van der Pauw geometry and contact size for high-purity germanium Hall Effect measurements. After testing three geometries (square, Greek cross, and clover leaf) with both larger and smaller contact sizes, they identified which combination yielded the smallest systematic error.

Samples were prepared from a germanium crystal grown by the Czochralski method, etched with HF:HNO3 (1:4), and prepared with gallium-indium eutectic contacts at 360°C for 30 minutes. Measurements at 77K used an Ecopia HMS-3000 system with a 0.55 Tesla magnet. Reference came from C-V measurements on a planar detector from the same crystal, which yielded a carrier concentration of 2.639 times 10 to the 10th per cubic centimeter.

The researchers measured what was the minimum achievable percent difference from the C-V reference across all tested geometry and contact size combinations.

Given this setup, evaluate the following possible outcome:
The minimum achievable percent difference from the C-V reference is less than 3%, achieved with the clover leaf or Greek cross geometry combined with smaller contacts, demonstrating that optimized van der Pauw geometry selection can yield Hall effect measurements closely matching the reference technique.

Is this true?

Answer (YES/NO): NO